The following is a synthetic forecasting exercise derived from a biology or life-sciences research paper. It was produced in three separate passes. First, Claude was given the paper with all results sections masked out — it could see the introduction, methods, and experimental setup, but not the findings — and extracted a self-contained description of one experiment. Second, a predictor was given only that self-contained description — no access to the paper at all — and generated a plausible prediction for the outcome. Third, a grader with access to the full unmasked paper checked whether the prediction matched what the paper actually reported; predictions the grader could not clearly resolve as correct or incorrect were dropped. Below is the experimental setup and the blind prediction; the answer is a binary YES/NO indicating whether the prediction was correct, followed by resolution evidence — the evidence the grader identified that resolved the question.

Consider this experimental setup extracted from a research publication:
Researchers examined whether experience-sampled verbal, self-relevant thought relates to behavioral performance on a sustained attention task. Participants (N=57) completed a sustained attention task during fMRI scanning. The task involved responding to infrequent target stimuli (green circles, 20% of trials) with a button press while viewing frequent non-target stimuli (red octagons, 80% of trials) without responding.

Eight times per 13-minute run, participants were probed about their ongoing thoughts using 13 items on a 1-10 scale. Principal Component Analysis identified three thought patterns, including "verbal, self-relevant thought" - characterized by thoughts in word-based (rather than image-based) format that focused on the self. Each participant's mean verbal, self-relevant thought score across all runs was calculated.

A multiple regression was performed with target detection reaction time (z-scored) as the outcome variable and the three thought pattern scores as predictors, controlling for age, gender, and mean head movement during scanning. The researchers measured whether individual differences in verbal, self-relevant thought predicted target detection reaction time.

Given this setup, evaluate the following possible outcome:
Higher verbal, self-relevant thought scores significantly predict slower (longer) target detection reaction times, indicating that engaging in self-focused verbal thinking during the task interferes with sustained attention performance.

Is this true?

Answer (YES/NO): NO